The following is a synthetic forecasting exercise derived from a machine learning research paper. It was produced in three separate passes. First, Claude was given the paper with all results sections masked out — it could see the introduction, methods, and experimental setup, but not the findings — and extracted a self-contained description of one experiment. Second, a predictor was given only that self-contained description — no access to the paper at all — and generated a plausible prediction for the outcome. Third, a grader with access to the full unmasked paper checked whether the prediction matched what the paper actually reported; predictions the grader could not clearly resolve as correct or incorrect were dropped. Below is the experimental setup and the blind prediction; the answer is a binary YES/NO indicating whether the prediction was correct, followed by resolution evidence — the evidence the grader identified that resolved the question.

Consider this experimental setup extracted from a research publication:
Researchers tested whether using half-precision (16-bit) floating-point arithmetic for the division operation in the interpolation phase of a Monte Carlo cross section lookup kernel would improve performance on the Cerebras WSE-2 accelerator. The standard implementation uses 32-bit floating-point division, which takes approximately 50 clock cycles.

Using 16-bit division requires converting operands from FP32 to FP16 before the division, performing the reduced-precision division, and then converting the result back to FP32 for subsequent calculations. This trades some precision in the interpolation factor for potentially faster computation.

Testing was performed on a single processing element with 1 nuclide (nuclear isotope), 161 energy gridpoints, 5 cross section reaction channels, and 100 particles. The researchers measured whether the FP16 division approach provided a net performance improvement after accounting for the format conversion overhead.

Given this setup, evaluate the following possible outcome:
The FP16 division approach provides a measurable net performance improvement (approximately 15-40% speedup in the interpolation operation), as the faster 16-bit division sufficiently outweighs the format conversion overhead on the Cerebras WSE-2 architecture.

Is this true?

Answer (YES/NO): NO